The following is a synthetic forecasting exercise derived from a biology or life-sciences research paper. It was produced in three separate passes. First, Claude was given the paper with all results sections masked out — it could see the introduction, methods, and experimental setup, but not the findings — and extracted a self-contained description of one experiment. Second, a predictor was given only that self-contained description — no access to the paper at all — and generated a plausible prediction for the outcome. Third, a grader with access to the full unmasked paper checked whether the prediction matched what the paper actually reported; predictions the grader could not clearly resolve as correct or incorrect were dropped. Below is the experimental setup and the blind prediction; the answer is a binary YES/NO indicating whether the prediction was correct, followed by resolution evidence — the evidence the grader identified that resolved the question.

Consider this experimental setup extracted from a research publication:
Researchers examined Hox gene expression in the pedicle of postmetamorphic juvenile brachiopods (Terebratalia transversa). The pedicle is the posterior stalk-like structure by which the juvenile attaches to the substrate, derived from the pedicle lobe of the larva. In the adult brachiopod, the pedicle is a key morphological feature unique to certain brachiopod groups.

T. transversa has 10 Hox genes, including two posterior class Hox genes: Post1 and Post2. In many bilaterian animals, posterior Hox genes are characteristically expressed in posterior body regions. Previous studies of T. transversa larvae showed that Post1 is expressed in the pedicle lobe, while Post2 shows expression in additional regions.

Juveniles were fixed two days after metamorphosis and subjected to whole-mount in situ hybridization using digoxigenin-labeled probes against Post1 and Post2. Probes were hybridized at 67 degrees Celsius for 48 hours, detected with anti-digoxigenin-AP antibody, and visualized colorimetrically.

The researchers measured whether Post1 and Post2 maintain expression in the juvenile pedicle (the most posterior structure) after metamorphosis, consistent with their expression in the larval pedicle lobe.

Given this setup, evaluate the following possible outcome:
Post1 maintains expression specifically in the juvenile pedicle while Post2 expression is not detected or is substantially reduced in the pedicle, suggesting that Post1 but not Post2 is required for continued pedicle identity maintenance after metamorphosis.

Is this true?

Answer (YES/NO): NO